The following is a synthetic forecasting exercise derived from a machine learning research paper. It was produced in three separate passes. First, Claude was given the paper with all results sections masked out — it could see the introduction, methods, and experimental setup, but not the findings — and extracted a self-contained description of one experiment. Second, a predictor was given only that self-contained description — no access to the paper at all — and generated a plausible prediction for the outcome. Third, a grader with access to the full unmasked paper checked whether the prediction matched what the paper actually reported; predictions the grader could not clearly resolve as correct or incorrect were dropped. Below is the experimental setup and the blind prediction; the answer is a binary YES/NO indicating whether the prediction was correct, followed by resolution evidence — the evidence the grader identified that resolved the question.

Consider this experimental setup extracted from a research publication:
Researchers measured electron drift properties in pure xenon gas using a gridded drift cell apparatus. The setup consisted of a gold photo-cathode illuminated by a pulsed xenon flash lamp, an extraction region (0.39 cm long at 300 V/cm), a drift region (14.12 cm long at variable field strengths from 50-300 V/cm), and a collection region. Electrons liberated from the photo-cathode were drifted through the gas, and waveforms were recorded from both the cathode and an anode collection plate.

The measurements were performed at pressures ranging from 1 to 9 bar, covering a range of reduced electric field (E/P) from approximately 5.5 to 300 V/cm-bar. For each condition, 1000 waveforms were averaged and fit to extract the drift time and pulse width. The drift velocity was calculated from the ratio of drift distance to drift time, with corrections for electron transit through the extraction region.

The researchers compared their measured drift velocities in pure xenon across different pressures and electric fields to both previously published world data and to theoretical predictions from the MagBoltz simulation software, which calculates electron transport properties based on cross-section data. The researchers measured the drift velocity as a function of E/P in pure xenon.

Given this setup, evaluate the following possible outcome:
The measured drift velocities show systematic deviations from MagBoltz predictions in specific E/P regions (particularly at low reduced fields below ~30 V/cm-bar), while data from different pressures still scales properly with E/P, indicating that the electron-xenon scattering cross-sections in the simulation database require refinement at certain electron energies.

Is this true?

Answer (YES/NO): NO